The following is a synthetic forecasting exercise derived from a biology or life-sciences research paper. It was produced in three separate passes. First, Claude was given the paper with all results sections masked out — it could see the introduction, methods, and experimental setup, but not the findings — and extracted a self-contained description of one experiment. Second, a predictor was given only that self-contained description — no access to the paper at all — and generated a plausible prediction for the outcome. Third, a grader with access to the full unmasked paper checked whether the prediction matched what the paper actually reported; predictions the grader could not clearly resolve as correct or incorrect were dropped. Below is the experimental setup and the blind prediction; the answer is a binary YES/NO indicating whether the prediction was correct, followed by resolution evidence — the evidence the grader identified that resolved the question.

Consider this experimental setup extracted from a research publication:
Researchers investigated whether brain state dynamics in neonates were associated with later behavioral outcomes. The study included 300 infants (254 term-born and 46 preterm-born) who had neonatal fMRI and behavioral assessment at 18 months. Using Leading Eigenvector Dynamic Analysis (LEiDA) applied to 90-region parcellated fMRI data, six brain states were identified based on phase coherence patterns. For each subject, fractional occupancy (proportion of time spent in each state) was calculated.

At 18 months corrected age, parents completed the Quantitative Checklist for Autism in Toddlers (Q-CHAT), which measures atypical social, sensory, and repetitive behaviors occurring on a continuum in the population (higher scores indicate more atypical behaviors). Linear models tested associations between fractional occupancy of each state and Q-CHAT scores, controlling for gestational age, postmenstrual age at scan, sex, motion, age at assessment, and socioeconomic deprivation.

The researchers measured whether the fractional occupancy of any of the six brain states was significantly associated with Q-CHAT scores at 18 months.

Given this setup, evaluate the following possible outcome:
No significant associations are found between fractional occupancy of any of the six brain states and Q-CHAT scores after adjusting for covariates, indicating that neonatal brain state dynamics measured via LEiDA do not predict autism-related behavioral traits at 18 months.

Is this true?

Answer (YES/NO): NO